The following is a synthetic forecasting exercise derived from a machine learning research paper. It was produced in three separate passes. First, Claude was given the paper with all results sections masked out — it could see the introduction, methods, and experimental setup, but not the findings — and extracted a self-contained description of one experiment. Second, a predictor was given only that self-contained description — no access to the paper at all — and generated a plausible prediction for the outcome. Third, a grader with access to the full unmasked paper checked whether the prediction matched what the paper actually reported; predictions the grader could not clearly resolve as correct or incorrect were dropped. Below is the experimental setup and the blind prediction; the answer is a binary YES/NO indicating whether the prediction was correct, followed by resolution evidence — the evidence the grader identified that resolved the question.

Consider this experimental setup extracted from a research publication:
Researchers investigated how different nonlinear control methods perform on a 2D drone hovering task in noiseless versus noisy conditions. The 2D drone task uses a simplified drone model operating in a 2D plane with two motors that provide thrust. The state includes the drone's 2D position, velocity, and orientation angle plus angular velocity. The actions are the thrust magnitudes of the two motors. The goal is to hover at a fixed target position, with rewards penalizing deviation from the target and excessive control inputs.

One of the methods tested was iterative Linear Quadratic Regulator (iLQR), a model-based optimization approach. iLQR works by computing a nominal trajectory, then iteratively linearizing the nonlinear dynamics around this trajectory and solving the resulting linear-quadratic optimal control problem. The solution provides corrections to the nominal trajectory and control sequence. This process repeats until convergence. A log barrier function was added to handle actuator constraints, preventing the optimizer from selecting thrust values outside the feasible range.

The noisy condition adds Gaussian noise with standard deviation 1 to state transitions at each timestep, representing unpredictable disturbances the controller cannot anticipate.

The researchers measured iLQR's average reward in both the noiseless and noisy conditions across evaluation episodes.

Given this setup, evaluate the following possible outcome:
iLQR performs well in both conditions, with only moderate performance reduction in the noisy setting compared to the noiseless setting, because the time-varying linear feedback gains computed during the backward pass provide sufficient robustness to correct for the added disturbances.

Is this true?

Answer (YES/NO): NO